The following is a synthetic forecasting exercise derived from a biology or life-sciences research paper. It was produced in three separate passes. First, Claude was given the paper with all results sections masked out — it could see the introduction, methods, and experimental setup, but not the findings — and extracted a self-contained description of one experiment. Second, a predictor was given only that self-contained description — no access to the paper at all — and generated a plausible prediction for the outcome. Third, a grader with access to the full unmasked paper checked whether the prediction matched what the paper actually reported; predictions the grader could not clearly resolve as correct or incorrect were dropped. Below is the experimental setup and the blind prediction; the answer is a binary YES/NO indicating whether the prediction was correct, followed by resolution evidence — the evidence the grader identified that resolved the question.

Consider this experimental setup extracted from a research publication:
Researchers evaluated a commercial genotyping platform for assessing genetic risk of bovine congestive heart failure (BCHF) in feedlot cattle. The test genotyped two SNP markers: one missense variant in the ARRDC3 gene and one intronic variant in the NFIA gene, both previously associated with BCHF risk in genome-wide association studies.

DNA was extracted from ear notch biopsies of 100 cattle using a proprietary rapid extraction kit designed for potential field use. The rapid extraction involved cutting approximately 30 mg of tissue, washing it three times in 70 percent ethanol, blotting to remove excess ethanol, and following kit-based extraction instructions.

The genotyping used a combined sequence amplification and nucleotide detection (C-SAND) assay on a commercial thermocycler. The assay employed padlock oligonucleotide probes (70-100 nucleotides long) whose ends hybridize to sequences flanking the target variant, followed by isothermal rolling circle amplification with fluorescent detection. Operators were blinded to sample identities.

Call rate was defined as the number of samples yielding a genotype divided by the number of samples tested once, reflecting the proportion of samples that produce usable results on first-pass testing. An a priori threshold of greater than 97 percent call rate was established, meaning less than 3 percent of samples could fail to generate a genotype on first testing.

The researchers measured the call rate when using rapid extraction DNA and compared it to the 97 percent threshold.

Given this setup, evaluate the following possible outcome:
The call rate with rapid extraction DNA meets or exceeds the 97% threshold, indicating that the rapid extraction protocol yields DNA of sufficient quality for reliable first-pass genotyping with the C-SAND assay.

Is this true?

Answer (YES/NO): NO